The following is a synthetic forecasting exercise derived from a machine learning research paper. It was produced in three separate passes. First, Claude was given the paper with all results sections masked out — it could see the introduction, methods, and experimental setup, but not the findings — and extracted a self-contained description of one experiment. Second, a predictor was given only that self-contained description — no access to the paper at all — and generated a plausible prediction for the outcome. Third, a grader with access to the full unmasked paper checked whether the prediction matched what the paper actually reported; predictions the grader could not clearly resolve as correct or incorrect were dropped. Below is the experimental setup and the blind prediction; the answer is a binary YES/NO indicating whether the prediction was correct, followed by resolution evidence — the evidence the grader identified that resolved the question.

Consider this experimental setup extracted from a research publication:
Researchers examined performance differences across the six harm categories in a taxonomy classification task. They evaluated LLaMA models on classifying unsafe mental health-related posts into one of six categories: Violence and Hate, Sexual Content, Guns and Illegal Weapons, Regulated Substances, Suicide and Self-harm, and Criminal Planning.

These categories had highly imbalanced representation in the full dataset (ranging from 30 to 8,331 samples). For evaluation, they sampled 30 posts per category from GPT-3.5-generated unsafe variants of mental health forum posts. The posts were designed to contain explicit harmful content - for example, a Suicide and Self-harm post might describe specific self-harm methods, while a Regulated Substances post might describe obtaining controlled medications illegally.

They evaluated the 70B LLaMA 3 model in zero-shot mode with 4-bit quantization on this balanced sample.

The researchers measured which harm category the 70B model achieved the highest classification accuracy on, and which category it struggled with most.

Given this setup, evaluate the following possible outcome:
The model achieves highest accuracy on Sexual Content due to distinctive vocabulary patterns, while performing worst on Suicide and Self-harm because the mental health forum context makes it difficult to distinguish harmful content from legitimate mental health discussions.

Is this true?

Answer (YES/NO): NO